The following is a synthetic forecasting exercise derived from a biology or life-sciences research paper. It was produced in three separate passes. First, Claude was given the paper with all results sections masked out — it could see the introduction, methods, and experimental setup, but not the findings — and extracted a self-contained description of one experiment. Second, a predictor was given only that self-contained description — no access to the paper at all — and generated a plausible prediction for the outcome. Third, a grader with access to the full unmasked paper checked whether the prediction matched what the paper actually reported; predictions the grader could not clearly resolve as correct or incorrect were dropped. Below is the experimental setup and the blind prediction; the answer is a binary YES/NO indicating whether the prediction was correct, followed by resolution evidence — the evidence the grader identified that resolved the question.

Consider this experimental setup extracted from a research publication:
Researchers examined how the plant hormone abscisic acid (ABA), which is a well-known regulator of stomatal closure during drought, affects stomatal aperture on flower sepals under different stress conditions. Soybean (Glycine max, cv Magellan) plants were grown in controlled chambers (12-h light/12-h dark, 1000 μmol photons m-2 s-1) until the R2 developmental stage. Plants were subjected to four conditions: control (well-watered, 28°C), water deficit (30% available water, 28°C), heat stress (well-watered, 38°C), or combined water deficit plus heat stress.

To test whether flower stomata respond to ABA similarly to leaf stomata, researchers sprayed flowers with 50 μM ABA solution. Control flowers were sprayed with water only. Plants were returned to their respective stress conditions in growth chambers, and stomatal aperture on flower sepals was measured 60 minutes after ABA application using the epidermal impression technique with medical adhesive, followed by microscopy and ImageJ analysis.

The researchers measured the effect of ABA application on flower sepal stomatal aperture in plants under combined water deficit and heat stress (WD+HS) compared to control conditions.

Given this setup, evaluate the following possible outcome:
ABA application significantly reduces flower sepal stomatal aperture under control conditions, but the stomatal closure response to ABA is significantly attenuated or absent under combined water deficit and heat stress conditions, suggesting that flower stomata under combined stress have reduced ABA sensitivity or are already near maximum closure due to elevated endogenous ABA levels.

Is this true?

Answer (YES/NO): NO